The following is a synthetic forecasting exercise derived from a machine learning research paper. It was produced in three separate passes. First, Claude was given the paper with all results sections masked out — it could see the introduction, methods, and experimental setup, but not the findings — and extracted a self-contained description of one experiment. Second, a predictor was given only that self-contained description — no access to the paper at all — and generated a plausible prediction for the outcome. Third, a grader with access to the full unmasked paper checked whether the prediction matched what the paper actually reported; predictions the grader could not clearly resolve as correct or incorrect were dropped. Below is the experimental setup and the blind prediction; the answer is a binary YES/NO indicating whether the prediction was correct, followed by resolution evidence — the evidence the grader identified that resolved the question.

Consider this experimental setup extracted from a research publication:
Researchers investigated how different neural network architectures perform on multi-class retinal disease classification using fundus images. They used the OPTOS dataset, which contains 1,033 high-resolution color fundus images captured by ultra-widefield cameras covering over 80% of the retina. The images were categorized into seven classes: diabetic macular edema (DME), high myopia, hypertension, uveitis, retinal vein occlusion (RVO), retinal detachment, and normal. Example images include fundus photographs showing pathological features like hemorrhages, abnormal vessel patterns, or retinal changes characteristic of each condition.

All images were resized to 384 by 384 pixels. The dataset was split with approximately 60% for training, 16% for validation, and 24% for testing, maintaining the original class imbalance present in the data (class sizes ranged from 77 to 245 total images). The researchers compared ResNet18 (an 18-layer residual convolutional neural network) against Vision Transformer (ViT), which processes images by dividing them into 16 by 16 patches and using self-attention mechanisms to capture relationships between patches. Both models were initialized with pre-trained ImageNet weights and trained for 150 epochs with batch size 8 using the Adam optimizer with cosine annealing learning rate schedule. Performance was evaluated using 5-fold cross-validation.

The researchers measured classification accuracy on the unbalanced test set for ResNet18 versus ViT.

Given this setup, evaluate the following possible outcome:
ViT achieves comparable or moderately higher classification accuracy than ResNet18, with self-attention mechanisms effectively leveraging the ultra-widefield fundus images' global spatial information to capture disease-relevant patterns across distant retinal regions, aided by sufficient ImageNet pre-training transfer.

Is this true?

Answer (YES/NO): YES